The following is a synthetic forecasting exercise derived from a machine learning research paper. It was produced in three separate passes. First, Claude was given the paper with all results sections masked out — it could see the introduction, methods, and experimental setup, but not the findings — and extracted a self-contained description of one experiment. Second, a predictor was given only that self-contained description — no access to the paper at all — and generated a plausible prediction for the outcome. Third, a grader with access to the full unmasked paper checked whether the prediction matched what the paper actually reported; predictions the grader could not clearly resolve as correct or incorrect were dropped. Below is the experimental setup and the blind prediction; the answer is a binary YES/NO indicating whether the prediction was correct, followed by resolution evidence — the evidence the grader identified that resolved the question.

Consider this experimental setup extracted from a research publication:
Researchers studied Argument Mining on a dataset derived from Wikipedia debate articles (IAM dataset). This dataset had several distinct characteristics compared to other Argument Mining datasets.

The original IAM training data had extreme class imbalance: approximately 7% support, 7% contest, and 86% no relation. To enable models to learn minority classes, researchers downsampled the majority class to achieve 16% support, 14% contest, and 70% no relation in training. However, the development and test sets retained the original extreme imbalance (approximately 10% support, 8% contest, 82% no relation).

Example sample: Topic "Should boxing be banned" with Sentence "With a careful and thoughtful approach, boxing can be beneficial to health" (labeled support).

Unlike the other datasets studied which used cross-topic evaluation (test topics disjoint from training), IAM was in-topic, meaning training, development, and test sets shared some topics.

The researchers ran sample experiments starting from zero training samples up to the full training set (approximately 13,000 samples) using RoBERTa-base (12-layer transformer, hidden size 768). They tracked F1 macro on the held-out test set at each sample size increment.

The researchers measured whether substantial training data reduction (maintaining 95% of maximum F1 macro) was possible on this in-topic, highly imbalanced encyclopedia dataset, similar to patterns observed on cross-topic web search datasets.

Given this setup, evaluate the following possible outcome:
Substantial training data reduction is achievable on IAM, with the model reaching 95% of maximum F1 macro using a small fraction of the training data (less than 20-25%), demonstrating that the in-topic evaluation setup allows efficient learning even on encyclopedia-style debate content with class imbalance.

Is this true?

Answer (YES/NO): NO